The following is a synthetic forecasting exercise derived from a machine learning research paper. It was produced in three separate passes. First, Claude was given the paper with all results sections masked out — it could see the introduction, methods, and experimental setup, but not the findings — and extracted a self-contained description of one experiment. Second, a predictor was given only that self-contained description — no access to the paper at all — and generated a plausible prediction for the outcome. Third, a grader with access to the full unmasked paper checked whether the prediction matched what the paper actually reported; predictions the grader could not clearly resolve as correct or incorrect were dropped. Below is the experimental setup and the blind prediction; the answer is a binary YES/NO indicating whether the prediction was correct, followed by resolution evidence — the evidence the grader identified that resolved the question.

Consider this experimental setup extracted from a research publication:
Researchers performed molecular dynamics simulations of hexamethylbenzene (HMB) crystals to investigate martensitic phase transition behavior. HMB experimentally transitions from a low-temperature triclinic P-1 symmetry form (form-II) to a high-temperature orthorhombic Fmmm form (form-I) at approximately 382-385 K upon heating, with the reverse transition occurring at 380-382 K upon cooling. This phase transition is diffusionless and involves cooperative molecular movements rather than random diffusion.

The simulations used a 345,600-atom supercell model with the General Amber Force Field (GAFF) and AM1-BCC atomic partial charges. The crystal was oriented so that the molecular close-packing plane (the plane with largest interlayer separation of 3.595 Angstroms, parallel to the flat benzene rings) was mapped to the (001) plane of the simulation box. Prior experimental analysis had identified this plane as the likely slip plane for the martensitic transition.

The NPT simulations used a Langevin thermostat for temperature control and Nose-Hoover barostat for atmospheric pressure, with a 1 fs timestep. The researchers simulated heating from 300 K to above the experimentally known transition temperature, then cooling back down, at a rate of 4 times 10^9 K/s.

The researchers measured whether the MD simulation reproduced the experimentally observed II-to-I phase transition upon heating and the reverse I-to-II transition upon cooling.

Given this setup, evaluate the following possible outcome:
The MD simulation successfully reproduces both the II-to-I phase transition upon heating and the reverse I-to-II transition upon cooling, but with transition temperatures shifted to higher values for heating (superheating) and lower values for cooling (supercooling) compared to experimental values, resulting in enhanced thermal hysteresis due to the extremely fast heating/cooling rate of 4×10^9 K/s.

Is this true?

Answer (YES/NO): NO